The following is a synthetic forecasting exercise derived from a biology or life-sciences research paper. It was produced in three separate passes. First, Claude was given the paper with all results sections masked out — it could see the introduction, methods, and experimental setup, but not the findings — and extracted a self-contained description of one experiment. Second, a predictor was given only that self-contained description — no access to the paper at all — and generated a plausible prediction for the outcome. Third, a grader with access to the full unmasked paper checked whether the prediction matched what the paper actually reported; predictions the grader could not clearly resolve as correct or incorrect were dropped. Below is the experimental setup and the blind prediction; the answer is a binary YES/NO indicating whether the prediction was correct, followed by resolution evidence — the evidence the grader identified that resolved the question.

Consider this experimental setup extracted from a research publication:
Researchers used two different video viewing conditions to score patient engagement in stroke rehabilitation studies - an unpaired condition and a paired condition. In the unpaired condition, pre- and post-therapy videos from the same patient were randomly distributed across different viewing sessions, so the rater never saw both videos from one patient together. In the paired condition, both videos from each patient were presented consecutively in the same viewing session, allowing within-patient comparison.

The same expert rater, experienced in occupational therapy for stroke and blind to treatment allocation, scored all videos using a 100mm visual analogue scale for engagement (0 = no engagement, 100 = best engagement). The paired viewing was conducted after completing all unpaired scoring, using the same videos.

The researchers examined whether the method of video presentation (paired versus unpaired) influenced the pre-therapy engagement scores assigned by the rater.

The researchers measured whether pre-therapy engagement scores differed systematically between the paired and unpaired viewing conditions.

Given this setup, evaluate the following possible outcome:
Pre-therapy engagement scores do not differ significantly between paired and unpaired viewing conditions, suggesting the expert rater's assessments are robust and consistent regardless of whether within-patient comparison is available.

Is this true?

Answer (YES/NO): NO